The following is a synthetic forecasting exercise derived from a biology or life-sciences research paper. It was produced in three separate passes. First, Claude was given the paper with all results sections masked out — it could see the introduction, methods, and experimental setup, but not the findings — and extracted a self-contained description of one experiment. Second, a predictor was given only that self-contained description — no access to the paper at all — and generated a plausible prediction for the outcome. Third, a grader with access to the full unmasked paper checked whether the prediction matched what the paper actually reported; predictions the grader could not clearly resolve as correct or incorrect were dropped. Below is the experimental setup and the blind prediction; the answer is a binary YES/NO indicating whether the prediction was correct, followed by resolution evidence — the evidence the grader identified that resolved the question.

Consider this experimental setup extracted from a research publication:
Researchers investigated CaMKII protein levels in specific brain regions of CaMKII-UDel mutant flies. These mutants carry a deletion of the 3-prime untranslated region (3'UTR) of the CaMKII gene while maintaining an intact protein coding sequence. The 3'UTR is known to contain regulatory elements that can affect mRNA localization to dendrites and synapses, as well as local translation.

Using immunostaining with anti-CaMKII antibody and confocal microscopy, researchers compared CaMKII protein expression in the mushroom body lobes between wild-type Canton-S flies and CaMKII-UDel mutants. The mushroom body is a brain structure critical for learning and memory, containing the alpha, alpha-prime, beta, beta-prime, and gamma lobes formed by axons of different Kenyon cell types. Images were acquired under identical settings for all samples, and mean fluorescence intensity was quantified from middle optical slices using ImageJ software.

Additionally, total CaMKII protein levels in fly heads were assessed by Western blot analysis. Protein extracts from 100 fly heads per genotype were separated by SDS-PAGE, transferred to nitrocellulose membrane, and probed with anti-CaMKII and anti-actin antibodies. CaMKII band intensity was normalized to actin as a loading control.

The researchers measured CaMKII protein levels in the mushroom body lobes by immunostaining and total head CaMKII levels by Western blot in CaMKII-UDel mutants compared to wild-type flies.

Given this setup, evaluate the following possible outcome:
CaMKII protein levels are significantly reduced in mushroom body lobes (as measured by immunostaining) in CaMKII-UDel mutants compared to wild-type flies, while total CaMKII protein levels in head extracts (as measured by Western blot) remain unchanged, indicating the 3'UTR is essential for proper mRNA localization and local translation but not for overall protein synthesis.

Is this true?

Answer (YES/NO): NO